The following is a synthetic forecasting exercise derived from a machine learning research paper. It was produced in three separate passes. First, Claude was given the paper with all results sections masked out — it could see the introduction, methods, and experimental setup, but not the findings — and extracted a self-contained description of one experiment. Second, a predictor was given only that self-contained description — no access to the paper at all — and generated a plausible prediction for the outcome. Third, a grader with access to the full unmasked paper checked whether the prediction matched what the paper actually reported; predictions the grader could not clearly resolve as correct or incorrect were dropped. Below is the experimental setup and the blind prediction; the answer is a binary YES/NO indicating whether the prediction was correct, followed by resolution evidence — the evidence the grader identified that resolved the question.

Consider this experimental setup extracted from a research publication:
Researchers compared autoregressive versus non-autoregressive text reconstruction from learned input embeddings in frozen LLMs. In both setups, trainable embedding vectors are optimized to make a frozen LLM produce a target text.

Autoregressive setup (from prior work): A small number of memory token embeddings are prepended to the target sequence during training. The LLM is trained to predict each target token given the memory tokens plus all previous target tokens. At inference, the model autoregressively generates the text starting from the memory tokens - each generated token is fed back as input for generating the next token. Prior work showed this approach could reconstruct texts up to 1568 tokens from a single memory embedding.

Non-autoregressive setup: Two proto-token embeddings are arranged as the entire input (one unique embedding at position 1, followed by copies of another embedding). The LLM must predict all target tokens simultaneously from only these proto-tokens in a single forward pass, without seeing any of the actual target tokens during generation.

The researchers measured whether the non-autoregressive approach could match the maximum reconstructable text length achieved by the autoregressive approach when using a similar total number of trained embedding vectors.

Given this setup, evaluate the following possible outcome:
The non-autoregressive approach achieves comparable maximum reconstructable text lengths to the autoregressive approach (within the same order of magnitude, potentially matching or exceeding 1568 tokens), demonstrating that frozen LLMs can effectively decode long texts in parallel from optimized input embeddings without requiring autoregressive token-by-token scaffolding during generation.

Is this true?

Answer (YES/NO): NO